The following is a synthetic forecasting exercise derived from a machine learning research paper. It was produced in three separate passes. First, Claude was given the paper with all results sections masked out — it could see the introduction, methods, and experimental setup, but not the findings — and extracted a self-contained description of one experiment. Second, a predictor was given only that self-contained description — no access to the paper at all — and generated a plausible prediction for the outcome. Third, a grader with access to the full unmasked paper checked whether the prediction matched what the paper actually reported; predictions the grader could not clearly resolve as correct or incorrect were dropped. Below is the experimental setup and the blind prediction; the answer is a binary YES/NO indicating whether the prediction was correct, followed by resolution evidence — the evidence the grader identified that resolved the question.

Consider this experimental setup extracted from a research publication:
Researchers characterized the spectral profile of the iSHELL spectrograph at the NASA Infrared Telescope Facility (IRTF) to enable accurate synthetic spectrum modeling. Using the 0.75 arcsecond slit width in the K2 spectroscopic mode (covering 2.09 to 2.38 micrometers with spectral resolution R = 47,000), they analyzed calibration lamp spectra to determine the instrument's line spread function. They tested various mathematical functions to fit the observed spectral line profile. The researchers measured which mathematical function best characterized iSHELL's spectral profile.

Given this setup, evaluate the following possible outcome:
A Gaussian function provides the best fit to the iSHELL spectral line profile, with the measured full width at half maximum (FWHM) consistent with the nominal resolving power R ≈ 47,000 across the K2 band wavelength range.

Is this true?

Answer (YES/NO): NO